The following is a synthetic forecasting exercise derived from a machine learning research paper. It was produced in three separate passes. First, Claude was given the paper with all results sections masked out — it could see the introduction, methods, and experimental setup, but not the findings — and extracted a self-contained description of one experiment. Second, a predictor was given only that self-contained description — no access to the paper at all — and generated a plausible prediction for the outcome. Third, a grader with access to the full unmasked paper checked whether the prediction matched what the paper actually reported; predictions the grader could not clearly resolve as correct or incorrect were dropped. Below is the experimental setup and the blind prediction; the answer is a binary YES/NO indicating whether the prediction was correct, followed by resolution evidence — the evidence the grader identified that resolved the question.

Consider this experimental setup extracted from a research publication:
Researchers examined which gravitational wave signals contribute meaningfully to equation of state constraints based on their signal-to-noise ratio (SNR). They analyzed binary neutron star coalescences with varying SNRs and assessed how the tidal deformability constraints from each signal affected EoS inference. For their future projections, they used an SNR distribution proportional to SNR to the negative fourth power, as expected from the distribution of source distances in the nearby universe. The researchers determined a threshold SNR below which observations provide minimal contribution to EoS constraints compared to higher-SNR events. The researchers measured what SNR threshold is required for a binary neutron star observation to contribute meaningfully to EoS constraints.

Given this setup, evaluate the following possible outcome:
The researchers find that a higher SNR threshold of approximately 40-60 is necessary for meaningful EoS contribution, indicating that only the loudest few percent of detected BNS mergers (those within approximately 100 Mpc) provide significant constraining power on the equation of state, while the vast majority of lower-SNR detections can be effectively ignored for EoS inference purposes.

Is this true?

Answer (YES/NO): NO